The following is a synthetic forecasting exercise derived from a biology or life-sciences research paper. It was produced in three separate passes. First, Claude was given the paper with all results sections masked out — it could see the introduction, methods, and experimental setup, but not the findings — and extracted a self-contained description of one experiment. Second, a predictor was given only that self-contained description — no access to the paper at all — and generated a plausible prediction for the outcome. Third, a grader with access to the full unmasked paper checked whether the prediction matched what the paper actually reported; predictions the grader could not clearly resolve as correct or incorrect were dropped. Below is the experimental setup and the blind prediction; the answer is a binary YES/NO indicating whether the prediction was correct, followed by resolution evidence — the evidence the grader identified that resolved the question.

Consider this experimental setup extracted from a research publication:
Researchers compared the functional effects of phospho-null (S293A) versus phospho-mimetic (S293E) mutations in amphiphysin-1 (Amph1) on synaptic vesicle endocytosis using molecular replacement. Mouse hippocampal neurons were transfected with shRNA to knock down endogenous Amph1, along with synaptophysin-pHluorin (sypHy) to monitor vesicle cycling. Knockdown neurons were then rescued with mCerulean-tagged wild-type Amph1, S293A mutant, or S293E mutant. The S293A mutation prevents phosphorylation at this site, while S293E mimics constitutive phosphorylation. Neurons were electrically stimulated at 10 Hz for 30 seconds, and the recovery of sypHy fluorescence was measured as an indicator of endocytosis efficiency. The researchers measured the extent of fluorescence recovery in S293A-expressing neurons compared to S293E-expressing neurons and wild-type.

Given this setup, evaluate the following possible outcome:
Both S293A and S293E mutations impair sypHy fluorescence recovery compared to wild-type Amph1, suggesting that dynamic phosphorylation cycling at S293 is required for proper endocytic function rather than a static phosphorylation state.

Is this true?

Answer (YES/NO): YES